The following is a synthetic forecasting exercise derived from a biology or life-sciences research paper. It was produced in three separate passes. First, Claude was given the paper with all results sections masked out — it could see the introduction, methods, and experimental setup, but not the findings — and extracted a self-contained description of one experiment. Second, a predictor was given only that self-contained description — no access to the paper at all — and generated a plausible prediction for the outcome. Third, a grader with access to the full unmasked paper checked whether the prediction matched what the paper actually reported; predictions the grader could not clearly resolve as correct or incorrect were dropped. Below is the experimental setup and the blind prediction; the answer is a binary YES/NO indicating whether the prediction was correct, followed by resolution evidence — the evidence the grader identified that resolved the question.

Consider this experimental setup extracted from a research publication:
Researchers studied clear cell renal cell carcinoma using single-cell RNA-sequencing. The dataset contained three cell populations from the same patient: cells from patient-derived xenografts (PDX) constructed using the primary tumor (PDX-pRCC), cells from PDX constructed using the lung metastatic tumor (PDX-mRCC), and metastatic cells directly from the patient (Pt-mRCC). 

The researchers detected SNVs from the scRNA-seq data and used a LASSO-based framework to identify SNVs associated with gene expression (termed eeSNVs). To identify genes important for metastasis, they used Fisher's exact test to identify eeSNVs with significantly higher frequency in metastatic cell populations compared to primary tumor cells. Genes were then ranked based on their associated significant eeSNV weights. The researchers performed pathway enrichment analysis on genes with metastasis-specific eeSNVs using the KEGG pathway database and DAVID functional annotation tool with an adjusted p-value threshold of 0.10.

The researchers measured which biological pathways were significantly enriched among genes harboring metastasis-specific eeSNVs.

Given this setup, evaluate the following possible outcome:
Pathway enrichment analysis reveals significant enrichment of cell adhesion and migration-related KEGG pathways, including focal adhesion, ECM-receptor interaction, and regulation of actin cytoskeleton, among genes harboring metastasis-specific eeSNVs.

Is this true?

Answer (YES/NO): NO